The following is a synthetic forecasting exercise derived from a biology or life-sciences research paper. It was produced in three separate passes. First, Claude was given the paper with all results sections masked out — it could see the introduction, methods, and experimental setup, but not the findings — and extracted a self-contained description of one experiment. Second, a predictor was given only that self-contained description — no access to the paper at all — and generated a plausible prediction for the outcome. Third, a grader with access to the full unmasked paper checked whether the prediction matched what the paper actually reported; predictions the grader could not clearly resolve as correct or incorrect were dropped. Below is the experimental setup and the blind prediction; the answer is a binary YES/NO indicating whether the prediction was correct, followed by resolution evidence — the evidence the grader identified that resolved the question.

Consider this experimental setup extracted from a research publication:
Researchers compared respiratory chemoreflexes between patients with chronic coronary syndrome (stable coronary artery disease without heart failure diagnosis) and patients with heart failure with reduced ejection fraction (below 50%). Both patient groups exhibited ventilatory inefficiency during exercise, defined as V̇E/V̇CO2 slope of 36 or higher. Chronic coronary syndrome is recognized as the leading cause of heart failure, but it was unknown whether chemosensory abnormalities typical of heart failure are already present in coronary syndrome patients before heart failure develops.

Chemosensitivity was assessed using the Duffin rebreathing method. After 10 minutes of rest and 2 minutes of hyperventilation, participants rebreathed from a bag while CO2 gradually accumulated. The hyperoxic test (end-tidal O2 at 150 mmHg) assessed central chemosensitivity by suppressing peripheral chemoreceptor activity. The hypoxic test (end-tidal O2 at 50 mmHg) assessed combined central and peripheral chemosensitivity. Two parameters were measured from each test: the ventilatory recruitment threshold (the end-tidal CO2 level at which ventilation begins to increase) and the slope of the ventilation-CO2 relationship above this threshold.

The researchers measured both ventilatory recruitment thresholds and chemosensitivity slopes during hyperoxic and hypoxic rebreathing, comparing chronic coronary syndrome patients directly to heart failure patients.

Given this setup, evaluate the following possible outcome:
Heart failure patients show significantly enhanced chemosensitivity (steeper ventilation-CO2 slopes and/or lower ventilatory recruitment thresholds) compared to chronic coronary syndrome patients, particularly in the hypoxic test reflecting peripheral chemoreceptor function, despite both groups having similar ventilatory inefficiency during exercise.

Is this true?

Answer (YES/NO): NO